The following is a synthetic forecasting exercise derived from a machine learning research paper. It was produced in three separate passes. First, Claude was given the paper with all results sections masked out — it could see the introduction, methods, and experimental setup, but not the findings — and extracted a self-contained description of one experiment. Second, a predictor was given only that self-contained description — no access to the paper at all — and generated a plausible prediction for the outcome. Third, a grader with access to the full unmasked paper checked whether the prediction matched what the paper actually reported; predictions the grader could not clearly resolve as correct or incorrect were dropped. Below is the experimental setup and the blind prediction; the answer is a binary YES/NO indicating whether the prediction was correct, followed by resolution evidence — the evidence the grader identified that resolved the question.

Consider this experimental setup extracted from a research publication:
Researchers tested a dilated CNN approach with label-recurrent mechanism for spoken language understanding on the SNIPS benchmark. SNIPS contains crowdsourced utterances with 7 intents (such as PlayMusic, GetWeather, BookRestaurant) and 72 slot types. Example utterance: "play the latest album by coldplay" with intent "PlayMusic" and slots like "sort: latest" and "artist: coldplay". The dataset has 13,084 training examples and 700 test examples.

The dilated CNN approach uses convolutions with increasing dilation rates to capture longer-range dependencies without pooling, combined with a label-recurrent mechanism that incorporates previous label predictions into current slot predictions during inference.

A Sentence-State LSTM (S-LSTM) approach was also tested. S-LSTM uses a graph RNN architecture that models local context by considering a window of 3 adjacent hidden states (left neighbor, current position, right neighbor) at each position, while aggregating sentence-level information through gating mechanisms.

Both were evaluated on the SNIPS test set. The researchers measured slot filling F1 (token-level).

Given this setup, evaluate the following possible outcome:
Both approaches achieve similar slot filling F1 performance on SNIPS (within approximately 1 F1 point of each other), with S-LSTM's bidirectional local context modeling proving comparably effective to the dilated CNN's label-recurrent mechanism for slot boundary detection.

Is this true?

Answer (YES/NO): NO